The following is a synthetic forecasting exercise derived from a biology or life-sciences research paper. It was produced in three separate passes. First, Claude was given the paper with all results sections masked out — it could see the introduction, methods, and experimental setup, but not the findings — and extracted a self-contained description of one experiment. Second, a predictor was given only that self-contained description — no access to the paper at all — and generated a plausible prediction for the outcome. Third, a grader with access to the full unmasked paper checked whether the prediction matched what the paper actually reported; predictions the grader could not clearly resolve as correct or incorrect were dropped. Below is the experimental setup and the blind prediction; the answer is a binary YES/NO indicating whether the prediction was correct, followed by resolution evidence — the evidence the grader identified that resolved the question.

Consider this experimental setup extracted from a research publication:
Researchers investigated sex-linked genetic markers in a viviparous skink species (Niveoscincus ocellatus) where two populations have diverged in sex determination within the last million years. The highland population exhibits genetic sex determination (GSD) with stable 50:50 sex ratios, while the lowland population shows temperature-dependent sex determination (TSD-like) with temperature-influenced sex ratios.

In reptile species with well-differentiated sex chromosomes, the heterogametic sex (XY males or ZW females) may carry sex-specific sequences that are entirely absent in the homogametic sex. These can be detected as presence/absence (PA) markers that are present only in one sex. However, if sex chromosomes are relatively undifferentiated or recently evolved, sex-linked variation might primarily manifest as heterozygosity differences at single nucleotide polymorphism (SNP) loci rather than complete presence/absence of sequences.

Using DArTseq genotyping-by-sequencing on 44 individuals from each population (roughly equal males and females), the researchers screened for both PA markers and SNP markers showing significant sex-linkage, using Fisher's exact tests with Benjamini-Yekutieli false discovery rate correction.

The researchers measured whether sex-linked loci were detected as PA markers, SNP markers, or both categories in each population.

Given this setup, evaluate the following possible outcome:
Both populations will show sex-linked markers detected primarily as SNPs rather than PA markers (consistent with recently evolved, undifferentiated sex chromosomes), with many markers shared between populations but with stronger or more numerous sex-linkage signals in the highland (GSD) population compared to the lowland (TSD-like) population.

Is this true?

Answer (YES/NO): NO